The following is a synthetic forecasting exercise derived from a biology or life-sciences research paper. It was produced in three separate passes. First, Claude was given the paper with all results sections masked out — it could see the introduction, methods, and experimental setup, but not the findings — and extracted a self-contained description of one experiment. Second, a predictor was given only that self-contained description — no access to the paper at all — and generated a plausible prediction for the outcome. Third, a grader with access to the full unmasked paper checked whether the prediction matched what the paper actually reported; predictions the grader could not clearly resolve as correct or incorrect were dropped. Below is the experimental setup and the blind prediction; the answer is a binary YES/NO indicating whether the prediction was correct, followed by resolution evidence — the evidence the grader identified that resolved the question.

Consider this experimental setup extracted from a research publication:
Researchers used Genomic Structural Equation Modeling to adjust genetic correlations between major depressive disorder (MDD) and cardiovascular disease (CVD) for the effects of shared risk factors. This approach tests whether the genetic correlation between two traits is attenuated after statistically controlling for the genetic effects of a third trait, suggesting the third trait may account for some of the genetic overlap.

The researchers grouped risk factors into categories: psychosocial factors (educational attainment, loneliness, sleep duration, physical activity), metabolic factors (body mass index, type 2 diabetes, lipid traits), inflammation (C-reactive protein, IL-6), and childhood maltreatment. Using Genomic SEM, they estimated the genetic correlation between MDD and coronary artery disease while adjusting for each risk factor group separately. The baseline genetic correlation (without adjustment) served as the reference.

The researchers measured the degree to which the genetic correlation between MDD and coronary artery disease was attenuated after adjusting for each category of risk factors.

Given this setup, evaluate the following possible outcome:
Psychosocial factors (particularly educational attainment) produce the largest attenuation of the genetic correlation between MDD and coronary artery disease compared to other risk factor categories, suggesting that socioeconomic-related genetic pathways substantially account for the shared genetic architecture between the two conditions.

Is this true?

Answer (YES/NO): NO